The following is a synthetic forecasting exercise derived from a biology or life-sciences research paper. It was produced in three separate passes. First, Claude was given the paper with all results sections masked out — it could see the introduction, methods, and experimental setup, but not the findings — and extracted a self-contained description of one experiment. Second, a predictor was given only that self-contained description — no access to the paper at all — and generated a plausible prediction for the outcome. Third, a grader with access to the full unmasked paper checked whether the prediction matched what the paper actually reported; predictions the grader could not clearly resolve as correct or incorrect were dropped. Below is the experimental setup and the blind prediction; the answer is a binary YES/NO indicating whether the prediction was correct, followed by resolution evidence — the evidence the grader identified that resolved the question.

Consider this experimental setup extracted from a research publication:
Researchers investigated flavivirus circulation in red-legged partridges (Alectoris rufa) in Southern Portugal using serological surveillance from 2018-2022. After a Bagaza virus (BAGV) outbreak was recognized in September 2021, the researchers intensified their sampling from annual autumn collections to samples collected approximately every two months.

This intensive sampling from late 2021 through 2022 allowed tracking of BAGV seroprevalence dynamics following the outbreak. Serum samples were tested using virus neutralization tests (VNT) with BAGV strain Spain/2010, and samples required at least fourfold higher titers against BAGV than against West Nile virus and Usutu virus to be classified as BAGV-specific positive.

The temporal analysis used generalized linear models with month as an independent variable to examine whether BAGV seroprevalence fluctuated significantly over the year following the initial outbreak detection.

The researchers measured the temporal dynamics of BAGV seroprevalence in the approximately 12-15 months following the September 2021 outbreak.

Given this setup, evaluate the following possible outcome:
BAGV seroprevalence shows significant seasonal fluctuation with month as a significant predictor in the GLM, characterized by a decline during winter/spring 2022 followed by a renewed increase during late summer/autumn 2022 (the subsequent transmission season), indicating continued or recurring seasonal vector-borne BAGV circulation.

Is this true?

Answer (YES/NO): NO